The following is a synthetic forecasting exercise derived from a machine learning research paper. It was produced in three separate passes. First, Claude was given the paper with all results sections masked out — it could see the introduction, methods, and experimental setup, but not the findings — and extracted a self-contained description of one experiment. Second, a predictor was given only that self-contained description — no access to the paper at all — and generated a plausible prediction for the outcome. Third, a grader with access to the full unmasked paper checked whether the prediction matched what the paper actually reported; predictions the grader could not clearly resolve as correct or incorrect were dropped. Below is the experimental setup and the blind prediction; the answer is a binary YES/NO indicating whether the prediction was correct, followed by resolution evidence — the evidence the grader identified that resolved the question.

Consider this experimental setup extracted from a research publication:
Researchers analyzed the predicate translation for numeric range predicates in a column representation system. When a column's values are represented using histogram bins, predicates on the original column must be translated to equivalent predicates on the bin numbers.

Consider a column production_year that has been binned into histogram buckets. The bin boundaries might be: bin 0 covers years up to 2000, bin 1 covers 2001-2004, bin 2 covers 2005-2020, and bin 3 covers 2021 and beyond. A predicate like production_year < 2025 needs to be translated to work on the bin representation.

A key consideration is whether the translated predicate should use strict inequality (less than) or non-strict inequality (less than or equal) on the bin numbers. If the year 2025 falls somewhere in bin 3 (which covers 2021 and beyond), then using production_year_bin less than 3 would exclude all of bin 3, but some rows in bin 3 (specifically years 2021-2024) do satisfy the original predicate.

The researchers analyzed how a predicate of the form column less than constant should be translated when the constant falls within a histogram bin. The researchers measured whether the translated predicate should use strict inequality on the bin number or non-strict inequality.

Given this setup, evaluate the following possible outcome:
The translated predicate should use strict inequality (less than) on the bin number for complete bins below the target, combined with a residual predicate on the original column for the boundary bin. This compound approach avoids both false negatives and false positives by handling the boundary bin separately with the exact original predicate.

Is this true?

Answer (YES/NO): NO